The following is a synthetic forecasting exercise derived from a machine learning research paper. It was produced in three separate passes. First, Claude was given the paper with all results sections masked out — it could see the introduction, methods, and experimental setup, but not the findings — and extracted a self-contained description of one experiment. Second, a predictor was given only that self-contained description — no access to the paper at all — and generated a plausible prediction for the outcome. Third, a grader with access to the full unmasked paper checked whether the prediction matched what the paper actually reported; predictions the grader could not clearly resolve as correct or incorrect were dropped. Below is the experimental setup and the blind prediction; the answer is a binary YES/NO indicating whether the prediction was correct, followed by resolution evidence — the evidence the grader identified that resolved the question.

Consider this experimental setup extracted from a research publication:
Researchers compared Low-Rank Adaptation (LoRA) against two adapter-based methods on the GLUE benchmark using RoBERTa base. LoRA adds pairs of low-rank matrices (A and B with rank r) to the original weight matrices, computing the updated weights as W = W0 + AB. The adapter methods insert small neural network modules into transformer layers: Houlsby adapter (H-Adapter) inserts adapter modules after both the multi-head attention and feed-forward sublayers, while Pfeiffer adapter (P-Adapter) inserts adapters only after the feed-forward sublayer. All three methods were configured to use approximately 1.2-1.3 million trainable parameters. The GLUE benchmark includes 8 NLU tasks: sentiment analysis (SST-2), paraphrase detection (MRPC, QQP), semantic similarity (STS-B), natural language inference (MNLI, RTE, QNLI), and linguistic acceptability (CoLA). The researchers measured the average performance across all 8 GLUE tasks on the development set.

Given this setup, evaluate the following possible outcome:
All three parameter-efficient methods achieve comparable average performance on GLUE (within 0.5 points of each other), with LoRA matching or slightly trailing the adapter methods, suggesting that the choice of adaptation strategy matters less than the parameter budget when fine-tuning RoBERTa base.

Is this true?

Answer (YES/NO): NO